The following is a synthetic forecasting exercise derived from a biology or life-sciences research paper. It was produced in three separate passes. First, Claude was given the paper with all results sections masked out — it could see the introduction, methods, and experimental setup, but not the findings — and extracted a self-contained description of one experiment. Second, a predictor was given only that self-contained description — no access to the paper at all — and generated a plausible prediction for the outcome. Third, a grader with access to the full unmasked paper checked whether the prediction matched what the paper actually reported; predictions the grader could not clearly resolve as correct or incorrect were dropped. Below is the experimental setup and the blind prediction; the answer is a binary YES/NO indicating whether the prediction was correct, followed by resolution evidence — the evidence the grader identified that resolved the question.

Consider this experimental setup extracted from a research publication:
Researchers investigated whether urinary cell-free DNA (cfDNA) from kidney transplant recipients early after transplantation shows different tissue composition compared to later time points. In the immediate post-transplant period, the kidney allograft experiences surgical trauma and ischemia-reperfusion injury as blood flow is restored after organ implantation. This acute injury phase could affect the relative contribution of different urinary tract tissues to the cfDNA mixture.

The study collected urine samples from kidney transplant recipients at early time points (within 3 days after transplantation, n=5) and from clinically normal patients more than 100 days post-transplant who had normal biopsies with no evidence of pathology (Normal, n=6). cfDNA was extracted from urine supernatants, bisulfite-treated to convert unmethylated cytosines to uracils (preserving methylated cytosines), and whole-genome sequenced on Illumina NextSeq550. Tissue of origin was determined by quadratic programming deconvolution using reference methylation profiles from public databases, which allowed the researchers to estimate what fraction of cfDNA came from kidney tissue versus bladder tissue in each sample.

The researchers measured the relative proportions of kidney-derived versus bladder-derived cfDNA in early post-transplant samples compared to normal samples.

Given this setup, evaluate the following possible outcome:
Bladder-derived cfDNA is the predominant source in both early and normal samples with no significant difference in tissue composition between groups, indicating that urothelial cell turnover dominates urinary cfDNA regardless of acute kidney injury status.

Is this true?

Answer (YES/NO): NO